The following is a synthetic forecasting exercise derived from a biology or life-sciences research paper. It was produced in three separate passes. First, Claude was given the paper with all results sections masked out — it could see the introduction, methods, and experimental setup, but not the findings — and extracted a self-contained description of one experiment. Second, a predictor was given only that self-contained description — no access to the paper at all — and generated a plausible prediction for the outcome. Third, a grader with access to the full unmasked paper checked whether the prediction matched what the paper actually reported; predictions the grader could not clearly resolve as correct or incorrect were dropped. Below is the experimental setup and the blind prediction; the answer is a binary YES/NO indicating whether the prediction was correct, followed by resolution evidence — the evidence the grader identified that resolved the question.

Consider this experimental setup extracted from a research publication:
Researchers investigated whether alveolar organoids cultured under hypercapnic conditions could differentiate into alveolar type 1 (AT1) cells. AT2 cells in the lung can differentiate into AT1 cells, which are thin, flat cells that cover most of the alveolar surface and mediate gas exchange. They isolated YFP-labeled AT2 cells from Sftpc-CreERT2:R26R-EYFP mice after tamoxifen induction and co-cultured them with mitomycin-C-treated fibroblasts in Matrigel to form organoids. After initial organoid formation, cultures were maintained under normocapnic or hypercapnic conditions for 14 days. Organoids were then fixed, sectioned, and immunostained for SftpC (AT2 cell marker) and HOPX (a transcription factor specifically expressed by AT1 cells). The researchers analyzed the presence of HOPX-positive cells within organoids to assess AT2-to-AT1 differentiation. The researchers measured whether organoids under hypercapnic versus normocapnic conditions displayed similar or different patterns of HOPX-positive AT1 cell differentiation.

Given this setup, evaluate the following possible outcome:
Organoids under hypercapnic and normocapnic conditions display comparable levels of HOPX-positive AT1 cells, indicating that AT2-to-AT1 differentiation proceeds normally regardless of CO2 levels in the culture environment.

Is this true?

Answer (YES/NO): NO